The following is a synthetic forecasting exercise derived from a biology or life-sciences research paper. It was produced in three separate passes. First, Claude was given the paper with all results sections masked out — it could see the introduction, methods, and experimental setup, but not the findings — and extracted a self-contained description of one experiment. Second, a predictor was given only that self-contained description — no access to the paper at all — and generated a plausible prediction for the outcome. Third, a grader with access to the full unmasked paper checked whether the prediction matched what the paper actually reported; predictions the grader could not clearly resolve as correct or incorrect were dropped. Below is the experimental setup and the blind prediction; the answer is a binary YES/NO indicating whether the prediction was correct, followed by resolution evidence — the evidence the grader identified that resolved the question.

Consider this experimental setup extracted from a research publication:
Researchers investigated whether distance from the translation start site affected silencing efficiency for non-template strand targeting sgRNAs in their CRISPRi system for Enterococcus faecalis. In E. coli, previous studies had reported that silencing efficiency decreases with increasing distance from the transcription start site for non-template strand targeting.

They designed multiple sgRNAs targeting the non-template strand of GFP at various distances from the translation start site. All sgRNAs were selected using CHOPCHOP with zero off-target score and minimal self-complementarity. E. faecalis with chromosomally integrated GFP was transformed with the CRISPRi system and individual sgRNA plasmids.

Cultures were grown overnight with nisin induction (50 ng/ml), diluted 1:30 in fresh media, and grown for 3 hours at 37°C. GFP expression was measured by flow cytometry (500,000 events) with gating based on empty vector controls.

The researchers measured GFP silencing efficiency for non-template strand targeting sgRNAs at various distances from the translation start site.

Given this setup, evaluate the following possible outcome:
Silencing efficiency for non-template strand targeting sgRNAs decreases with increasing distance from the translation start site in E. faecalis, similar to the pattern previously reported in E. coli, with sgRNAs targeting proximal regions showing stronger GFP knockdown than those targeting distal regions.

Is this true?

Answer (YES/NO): NO